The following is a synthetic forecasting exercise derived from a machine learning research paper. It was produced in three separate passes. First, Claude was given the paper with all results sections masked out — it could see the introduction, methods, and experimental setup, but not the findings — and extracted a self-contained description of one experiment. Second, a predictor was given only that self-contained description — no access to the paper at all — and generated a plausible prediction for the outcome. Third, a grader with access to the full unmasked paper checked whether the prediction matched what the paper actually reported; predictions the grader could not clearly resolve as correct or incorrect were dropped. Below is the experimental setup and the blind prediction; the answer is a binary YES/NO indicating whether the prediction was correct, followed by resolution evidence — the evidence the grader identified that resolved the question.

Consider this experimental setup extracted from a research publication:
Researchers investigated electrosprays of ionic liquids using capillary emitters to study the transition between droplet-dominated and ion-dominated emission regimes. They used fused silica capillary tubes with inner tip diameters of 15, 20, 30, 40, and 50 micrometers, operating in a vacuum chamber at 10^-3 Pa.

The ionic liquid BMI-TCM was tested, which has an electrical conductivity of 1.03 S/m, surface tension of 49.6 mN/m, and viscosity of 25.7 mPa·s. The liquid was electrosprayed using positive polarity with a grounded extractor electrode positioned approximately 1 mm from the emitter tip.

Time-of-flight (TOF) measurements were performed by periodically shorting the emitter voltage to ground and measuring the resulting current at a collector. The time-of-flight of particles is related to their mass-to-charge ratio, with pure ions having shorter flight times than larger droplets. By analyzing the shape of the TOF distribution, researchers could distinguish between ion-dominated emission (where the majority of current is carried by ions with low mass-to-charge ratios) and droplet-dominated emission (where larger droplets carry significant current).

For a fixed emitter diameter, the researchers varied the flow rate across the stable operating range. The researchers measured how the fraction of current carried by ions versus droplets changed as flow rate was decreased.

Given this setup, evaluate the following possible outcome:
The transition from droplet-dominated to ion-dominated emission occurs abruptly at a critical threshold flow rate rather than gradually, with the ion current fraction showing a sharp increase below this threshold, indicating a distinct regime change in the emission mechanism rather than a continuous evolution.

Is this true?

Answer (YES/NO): NO